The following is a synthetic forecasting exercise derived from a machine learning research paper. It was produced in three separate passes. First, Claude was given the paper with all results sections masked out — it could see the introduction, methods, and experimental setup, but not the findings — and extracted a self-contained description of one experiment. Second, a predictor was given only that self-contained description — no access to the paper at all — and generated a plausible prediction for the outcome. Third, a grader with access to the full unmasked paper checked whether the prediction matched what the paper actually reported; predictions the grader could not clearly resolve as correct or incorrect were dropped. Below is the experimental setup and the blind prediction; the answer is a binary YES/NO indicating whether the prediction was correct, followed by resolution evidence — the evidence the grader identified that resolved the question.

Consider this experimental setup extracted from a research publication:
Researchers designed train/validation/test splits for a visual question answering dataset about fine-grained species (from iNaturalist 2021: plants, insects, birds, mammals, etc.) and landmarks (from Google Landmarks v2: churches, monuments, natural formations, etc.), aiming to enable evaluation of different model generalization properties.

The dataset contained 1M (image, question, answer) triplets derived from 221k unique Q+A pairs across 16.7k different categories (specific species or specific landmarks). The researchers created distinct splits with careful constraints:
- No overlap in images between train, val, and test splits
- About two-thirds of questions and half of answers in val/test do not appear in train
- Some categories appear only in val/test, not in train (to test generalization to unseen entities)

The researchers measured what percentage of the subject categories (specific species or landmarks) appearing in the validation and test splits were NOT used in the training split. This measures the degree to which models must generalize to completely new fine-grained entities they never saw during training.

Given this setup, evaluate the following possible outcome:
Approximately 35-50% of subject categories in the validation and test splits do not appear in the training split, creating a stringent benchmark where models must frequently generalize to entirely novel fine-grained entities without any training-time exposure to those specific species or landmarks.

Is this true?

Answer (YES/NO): NO